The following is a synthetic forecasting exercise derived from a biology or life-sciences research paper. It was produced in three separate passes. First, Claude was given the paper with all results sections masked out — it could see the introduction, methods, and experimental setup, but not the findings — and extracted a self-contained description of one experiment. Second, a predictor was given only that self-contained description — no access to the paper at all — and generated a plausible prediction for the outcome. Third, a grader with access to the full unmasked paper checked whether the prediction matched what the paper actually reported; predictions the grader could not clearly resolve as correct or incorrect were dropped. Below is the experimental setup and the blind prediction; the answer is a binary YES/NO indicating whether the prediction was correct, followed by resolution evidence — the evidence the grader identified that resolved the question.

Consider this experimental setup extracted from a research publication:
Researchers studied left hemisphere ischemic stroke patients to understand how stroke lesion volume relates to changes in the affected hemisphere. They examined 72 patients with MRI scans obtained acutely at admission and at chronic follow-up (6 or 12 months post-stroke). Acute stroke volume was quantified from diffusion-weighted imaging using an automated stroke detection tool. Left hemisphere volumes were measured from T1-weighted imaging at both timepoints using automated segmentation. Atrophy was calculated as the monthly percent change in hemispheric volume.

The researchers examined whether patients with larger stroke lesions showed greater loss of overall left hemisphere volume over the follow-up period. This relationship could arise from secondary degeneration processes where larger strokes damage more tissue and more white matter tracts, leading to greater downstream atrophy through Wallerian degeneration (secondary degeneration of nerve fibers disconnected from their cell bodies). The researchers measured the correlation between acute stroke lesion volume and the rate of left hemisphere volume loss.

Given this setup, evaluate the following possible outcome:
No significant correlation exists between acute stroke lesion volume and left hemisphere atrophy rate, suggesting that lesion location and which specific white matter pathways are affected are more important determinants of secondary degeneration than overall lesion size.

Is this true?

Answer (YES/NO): NO